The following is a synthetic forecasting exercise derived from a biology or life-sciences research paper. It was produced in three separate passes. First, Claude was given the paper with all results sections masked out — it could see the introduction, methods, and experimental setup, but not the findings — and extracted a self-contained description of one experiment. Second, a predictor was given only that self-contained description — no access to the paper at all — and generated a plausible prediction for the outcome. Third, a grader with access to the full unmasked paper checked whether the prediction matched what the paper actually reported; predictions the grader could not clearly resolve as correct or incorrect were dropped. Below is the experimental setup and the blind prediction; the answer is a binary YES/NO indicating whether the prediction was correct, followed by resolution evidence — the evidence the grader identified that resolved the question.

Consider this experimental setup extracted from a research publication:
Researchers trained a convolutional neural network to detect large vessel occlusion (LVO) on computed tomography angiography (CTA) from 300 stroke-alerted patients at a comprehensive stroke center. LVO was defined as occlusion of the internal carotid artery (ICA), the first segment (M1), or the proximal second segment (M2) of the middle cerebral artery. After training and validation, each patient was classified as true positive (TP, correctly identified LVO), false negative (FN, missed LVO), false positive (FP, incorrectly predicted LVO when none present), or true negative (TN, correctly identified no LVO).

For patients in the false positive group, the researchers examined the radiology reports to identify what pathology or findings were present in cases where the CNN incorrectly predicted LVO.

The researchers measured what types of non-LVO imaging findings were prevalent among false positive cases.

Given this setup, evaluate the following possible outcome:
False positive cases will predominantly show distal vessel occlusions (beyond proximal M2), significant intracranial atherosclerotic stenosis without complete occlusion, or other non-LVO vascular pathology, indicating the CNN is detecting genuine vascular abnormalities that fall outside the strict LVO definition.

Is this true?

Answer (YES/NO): YES